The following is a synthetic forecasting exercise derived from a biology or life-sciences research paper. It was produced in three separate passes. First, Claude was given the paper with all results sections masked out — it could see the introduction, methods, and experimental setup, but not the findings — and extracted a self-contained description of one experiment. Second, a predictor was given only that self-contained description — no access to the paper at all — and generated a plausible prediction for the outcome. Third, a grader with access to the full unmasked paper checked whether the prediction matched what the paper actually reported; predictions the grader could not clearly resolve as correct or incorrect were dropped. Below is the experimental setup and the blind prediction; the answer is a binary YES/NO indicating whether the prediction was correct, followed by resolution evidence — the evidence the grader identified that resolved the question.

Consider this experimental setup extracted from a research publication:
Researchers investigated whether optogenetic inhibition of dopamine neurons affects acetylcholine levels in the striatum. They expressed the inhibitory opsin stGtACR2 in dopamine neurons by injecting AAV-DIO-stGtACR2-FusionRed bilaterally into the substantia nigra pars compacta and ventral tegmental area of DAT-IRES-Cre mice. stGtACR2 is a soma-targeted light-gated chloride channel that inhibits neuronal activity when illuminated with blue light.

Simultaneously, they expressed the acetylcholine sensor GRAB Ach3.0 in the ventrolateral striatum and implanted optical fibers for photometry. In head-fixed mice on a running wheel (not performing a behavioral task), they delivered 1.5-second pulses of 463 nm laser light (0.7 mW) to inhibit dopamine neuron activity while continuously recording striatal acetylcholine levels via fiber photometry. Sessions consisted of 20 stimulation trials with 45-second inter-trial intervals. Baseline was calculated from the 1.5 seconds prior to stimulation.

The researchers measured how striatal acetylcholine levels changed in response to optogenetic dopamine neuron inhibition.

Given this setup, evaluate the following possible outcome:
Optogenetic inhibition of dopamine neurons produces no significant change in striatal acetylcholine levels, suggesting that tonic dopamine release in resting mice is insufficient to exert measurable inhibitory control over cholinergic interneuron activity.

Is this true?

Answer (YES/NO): NO